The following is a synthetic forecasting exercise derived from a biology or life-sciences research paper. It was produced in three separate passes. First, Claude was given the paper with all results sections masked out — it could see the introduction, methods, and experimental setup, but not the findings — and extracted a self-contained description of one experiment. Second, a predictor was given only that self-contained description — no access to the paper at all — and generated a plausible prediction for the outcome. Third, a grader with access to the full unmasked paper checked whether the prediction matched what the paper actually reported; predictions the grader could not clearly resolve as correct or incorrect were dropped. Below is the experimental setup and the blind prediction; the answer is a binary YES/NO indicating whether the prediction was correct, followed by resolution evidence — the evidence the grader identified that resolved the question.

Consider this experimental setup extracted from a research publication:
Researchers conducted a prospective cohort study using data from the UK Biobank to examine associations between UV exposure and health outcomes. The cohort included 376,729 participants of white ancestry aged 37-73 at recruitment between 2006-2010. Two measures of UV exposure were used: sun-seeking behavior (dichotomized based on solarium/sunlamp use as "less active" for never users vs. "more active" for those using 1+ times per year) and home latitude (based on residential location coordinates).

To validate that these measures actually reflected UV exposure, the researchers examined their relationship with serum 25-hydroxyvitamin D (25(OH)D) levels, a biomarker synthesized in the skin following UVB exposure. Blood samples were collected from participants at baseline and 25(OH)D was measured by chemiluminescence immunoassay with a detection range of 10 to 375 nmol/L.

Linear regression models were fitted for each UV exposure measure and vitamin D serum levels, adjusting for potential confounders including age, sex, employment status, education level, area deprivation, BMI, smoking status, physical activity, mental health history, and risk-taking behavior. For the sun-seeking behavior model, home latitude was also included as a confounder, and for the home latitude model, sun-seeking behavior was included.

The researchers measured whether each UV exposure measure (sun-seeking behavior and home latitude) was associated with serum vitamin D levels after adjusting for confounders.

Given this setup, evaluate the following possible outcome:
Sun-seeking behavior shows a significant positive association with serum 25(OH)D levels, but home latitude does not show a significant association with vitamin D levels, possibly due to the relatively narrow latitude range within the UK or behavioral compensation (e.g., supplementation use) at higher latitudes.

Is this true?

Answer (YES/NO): NO